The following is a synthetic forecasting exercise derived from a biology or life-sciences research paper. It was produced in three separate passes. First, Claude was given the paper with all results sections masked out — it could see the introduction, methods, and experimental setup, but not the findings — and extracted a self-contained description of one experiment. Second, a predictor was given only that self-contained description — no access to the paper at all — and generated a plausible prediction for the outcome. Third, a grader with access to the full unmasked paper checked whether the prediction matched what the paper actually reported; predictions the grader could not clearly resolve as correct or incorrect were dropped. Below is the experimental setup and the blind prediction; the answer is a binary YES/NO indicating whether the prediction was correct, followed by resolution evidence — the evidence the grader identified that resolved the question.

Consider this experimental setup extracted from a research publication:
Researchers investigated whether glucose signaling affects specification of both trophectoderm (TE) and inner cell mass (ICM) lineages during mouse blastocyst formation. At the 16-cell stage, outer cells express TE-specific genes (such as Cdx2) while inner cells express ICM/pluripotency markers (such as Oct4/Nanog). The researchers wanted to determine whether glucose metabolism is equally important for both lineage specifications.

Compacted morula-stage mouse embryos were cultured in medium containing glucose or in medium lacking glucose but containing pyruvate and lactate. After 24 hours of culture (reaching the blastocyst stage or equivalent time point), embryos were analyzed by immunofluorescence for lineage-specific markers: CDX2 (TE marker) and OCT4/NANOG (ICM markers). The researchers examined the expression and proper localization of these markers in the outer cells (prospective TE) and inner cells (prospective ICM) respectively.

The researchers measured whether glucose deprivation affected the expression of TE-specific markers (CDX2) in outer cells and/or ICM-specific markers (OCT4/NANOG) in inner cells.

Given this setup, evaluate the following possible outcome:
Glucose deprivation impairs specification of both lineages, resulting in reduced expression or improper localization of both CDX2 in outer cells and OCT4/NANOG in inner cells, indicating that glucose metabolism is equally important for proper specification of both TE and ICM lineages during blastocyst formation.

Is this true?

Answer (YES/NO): NO